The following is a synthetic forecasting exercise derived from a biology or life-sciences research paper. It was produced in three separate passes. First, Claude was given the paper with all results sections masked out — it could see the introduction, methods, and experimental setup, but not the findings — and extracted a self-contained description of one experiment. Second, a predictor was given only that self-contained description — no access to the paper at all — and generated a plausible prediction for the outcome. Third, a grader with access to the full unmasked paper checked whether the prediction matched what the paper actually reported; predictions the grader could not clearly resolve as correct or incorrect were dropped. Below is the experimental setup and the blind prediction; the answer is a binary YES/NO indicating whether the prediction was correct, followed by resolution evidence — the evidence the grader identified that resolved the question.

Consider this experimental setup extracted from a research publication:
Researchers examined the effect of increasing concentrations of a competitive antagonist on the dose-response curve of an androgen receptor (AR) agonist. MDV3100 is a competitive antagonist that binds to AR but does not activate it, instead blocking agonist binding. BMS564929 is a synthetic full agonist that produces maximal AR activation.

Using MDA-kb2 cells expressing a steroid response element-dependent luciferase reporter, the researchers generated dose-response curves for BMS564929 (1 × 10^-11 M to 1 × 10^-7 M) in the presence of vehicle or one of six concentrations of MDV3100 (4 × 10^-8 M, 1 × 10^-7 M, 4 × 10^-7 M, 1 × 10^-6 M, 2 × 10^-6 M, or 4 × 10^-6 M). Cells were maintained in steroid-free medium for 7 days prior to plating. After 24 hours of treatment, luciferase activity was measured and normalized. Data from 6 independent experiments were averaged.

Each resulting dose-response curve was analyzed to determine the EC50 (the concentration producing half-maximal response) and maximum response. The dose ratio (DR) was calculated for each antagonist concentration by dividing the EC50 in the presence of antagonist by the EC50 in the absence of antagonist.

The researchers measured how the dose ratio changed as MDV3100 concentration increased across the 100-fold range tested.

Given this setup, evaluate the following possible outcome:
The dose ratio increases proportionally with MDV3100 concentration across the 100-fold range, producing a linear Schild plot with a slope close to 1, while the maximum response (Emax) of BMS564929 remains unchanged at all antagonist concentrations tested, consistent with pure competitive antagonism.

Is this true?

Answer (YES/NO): YES